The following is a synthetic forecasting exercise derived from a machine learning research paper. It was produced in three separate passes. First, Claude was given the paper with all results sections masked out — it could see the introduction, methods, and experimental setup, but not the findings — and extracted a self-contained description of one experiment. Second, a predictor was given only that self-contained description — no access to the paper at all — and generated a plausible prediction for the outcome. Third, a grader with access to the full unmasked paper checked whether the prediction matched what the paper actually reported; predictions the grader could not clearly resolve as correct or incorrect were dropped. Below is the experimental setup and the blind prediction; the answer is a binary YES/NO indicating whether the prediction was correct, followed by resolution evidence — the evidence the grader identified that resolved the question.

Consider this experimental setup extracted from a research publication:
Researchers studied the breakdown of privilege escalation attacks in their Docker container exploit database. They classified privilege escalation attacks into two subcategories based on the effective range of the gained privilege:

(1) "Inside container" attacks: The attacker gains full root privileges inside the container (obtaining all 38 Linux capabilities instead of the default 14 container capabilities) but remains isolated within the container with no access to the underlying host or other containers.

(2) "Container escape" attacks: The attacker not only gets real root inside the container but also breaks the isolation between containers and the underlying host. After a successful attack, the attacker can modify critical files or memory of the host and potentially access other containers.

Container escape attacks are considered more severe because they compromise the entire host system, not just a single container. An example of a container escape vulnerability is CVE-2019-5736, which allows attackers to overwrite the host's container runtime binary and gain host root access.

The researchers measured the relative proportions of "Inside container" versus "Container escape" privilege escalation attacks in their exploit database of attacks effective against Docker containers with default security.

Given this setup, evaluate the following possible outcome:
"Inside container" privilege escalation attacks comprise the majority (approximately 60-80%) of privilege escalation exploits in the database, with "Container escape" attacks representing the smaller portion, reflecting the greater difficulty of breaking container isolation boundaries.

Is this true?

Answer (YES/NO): YES